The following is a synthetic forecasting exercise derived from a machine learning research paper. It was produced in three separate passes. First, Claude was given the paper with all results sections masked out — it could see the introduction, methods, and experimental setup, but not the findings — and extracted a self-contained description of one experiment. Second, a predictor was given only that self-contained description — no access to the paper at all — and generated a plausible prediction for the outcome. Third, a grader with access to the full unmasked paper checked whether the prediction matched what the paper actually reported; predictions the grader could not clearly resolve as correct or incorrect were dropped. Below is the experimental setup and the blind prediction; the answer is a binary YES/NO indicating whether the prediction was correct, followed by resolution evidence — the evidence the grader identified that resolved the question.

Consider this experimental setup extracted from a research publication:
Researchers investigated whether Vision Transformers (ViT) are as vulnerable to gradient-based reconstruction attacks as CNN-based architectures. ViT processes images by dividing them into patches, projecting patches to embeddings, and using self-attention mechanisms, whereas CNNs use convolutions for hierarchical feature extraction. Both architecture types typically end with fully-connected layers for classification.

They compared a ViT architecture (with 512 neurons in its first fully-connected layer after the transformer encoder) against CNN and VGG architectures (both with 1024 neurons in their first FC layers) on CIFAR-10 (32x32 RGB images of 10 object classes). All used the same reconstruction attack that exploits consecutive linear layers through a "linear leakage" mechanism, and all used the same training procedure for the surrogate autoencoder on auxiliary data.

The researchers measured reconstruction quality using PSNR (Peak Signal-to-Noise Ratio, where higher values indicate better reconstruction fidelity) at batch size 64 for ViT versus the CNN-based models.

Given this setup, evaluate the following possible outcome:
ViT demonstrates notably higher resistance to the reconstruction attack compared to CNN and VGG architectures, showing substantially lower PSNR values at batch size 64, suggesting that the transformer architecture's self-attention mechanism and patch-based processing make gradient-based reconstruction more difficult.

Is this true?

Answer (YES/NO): NO